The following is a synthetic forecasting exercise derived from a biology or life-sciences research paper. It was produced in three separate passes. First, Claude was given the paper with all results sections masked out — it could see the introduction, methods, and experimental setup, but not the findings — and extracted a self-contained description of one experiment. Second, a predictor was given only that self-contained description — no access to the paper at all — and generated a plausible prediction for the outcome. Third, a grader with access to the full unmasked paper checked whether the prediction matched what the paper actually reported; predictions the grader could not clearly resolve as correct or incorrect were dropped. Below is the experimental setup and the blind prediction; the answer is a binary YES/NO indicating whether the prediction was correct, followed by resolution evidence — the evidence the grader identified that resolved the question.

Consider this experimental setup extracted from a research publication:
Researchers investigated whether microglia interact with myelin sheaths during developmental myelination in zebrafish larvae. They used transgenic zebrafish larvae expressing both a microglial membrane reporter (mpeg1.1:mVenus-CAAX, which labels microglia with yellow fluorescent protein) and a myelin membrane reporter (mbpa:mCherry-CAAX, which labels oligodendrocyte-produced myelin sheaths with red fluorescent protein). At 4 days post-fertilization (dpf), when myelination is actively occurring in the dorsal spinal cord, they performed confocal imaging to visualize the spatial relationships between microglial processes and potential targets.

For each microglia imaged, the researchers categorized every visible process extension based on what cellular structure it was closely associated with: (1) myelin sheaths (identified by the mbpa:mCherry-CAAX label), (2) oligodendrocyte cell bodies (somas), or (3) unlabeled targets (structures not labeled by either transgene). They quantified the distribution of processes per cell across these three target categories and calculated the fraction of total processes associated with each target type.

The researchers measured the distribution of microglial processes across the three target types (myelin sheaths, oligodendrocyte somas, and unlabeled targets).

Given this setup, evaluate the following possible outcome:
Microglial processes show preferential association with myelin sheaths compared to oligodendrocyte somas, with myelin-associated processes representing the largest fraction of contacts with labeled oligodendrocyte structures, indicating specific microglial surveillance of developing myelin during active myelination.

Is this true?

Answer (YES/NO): YES